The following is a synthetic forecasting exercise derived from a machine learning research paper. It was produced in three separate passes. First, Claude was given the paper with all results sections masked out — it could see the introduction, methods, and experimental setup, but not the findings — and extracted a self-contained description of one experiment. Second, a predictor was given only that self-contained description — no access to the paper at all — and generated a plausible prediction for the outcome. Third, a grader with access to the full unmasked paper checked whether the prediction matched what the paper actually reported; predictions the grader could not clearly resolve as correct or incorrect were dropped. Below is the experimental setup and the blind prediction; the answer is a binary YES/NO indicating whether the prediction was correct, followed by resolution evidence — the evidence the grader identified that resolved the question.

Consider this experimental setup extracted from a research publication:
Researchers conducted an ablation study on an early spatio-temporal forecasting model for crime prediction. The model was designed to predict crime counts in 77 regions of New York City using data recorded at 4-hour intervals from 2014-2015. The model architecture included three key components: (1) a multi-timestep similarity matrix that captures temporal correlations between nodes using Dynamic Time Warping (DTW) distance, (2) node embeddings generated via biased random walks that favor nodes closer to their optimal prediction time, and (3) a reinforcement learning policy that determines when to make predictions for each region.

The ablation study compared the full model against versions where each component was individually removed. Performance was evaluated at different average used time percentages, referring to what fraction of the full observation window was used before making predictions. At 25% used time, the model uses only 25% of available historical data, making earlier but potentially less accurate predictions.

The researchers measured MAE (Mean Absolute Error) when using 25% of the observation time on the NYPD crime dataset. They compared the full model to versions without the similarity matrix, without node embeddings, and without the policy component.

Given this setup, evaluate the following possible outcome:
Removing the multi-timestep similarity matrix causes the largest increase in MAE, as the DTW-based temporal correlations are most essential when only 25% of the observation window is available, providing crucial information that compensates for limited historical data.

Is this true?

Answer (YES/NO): NO